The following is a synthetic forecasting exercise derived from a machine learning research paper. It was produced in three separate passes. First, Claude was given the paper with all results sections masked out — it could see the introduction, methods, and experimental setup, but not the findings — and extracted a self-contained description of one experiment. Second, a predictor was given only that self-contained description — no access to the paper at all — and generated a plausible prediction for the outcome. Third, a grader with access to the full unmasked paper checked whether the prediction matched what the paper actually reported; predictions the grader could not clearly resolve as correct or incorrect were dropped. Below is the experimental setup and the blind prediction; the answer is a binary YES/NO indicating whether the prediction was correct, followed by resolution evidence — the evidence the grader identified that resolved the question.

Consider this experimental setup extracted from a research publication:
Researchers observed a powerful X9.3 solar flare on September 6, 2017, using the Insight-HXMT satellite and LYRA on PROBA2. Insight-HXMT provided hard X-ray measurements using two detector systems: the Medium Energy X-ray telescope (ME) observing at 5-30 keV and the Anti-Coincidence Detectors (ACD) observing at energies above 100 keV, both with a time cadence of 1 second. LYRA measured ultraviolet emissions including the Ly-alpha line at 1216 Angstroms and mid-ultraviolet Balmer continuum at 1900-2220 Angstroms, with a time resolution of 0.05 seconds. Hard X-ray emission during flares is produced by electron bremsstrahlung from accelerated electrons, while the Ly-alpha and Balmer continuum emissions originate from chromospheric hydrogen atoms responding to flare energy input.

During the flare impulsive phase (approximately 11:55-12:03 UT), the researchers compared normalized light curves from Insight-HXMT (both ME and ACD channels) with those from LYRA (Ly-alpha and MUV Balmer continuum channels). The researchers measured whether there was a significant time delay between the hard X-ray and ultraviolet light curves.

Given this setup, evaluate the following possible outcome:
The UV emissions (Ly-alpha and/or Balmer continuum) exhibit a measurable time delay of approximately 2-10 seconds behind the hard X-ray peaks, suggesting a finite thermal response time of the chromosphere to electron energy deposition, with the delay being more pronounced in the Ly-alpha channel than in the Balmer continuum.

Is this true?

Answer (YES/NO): NO